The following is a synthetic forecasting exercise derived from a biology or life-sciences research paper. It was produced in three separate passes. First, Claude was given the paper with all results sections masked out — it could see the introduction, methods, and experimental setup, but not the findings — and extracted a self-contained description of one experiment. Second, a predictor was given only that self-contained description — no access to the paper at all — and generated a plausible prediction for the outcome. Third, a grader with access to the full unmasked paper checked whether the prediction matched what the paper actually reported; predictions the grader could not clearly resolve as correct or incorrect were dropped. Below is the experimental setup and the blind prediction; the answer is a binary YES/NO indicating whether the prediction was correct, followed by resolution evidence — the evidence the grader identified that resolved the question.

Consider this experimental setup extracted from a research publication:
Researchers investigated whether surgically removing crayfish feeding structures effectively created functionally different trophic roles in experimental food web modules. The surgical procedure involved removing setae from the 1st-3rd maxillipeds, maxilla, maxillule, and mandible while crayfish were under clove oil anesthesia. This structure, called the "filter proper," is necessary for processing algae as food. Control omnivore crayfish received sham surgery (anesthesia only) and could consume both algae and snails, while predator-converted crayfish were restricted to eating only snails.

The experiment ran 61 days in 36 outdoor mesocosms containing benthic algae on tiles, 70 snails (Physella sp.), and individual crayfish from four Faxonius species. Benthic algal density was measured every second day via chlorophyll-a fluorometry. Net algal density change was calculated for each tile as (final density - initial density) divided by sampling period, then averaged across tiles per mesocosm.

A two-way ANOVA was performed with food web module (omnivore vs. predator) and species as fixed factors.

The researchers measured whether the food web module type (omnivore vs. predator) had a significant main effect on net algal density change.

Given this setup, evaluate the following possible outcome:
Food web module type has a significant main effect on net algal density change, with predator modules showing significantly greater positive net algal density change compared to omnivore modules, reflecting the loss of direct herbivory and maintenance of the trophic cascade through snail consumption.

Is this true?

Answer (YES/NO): NO